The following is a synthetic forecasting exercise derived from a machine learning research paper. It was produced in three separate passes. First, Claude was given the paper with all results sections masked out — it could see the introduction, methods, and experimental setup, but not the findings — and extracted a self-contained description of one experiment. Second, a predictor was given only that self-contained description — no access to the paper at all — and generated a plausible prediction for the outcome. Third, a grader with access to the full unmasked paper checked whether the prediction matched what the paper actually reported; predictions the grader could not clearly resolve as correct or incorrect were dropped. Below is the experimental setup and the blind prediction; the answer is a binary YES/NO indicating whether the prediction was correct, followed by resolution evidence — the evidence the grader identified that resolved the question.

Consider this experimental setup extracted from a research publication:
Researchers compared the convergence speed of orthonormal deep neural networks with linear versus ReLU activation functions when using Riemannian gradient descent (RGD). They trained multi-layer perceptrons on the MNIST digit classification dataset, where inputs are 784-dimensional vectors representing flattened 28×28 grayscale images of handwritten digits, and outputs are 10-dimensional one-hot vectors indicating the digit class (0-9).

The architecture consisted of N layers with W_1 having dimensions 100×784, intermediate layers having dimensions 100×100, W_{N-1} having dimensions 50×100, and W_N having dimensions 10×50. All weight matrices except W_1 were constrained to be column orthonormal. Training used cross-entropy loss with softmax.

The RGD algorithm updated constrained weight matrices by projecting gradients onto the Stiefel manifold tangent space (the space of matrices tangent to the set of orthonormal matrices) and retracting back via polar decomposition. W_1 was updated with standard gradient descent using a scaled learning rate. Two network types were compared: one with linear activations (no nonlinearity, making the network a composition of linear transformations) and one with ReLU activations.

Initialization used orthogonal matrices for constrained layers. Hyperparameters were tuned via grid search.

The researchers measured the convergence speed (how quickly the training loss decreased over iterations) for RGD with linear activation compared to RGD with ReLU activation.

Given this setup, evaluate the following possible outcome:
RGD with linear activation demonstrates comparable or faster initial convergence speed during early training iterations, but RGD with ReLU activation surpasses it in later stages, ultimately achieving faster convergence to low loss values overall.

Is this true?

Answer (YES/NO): NO